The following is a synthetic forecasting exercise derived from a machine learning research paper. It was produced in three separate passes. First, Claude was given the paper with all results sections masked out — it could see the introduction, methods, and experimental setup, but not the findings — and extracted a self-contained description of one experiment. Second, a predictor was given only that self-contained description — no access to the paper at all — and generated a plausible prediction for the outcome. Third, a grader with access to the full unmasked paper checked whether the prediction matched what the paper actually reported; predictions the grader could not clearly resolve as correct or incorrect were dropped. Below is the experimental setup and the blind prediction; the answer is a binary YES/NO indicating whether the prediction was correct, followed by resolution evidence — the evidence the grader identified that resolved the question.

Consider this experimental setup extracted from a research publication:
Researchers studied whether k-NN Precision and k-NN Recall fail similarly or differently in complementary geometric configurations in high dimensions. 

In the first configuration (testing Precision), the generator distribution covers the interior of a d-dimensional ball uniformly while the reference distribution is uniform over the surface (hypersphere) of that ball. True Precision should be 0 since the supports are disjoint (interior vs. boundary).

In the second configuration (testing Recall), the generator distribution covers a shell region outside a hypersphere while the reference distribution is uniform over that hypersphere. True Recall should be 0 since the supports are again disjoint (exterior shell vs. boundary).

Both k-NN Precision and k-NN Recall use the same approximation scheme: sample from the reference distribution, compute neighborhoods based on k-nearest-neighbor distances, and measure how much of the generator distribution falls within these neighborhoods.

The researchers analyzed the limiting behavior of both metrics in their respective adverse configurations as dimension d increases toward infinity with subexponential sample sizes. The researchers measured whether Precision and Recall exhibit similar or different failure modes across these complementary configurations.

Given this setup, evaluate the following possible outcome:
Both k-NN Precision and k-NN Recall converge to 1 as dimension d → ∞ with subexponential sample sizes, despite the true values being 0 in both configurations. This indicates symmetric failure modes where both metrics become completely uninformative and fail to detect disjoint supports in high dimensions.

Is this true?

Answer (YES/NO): NO